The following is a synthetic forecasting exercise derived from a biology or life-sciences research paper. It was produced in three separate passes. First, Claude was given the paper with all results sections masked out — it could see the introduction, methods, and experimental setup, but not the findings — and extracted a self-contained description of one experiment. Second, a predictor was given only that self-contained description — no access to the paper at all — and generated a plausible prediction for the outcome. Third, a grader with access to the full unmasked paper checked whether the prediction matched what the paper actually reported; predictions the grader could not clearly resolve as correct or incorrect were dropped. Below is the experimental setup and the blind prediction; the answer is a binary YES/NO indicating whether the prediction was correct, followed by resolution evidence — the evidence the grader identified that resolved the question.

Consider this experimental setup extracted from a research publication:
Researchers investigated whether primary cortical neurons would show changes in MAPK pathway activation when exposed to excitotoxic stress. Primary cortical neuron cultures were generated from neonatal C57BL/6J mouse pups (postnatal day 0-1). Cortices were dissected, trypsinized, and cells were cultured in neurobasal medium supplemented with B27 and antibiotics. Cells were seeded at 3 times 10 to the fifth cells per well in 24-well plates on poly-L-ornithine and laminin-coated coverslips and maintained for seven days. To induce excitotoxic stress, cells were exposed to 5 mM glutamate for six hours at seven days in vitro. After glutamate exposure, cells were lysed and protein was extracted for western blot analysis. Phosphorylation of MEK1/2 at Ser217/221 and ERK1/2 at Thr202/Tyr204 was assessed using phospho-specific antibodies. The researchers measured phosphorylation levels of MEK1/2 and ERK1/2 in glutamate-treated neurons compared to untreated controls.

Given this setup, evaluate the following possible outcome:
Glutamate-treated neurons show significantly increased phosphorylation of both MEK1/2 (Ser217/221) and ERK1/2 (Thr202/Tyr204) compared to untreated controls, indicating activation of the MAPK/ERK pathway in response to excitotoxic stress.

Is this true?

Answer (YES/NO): NO